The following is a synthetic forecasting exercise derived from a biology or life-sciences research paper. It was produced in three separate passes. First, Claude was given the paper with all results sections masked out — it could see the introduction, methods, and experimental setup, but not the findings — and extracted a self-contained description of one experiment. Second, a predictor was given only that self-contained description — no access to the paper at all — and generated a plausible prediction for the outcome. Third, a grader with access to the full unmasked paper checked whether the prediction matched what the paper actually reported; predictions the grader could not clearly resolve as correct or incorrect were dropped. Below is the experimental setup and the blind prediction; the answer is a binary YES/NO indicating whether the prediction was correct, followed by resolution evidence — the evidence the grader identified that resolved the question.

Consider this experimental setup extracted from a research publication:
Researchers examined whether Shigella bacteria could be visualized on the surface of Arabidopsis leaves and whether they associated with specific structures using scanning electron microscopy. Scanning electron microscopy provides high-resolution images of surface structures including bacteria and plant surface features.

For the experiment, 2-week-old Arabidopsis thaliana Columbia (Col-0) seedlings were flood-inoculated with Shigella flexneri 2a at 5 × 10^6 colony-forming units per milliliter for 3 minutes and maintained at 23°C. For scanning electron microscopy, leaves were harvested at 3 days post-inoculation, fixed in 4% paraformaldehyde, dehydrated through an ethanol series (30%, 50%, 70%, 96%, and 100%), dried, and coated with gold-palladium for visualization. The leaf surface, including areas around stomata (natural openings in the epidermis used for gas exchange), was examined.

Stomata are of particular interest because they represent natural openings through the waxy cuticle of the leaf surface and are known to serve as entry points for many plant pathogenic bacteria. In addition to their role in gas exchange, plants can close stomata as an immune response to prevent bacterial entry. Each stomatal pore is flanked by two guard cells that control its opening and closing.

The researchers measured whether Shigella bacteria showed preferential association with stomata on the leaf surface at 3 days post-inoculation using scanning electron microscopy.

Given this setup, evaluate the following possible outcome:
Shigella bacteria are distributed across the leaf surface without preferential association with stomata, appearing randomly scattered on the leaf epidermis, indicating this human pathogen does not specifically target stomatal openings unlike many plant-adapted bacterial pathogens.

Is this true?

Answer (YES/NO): NO